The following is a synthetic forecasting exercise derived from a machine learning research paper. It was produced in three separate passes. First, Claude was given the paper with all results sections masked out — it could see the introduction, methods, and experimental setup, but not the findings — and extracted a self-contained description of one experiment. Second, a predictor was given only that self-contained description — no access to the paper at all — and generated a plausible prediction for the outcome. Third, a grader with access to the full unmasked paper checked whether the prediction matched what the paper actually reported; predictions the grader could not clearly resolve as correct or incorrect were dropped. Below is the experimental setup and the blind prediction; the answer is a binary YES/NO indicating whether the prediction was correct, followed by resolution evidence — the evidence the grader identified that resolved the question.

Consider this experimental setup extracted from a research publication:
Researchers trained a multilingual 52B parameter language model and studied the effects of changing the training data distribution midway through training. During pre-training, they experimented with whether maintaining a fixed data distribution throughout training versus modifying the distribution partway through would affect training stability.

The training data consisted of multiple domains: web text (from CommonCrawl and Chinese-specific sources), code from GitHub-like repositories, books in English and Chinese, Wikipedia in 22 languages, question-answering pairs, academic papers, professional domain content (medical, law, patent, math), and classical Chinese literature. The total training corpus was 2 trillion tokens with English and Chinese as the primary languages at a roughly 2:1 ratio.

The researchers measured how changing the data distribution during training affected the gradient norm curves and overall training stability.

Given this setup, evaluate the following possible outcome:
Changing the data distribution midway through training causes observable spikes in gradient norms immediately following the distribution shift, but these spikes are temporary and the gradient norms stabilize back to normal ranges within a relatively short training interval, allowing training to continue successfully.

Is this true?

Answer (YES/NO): NO